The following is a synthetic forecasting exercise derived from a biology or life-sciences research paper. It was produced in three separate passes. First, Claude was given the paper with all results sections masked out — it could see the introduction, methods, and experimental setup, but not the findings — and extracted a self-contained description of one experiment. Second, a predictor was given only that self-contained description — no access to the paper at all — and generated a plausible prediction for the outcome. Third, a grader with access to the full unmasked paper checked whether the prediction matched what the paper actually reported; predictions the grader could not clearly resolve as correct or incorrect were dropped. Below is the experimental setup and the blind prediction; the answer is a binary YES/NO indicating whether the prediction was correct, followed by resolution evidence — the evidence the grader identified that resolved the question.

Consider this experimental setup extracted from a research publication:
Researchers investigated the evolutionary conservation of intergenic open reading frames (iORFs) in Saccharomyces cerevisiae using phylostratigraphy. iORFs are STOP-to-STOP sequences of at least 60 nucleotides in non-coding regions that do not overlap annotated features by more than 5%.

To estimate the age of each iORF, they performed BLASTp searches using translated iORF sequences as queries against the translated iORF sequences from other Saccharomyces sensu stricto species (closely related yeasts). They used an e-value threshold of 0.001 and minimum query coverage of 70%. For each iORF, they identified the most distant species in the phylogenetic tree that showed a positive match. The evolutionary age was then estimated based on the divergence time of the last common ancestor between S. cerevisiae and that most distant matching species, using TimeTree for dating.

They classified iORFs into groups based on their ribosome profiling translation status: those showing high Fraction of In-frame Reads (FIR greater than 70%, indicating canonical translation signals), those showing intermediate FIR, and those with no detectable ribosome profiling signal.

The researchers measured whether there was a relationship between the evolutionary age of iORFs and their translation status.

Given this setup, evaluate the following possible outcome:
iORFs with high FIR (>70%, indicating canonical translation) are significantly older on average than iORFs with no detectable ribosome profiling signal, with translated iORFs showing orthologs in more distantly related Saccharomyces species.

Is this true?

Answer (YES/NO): NO